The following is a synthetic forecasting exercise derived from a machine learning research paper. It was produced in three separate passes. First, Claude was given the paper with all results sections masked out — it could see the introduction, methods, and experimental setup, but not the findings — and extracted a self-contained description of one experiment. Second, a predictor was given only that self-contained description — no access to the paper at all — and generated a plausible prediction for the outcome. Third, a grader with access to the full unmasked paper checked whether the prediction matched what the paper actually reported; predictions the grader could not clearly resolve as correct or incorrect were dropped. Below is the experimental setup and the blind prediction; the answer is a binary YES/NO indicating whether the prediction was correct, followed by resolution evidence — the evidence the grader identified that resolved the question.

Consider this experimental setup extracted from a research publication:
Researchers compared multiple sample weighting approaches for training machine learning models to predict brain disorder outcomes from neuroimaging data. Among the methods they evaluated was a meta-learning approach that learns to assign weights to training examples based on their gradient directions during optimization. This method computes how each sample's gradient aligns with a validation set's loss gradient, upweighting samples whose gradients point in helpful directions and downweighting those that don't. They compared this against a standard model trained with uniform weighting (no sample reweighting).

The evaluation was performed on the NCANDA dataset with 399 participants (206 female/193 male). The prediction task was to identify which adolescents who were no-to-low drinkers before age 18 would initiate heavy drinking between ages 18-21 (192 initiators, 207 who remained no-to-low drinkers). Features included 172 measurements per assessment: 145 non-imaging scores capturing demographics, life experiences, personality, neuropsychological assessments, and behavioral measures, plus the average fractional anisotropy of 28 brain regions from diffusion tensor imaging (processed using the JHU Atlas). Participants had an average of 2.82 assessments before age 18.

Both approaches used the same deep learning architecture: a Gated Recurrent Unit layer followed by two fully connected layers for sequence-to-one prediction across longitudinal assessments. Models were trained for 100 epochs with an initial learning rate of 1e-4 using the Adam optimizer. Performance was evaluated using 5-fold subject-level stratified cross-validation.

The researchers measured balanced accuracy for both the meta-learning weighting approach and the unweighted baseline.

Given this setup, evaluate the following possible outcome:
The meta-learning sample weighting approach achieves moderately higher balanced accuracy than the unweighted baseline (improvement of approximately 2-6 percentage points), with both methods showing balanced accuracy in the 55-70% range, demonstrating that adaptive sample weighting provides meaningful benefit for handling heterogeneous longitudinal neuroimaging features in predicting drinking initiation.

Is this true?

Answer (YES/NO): NO